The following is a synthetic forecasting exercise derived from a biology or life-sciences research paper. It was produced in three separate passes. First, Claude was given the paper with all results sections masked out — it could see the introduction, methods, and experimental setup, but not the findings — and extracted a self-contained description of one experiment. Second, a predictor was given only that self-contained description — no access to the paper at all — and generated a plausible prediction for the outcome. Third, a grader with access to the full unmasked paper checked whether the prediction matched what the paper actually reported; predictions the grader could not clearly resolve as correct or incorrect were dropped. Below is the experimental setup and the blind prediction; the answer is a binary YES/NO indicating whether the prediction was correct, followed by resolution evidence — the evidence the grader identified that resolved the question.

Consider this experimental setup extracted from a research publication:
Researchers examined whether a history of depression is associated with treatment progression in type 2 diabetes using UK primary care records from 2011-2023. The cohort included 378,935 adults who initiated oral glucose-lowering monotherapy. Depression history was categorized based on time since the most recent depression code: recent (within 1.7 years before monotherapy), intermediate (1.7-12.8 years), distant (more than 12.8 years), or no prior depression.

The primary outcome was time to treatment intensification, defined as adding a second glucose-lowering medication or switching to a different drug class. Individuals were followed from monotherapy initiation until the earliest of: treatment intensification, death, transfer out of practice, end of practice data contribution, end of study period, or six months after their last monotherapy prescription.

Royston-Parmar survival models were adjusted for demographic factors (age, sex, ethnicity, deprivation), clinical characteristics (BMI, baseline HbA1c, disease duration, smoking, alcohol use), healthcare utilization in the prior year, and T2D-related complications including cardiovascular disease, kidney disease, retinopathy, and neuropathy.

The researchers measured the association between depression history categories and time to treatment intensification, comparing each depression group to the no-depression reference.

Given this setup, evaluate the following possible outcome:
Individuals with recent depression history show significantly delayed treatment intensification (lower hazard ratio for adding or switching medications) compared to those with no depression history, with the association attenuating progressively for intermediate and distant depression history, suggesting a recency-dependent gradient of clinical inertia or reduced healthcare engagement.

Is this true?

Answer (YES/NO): NO